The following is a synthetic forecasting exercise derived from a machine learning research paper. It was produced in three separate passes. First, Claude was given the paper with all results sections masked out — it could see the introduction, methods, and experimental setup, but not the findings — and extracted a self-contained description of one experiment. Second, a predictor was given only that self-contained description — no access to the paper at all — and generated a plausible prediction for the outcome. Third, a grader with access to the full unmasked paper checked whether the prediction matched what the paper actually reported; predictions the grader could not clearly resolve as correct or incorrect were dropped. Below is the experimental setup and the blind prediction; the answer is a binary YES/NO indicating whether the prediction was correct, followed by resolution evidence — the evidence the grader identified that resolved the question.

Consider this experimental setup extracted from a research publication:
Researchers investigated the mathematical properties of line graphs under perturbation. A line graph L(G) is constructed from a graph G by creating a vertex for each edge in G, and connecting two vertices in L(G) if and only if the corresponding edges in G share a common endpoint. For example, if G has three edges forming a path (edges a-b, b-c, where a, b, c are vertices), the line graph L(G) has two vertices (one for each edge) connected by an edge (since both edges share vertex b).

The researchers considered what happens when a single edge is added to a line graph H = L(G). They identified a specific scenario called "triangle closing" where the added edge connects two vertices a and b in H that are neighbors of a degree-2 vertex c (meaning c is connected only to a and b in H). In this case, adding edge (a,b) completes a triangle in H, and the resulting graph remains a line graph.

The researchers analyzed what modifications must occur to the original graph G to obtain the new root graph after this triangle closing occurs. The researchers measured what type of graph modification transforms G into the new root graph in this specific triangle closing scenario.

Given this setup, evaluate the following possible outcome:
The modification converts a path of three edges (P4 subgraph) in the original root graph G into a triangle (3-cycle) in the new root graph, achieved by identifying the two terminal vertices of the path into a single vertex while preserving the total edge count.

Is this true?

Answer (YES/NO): NO